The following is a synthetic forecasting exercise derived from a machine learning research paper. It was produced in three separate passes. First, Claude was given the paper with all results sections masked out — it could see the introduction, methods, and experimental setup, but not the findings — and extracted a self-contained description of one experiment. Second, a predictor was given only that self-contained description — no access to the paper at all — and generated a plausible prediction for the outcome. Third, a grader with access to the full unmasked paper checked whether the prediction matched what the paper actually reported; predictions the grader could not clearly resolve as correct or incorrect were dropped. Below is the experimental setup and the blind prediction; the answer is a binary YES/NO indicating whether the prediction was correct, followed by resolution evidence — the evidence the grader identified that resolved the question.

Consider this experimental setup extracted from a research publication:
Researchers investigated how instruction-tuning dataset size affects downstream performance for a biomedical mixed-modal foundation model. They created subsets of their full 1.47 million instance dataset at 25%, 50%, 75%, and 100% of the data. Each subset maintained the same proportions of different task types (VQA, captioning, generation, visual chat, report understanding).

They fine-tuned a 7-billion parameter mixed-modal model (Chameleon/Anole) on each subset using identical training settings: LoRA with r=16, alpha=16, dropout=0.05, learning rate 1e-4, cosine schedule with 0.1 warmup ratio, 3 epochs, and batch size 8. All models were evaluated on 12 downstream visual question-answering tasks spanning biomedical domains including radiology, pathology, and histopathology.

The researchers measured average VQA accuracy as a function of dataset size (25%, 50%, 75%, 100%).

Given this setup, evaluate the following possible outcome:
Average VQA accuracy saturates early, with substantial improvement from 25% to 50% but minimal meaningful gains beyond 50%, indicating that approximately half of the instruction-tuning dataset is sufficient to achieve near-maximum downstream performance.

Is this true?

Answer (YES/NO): NO